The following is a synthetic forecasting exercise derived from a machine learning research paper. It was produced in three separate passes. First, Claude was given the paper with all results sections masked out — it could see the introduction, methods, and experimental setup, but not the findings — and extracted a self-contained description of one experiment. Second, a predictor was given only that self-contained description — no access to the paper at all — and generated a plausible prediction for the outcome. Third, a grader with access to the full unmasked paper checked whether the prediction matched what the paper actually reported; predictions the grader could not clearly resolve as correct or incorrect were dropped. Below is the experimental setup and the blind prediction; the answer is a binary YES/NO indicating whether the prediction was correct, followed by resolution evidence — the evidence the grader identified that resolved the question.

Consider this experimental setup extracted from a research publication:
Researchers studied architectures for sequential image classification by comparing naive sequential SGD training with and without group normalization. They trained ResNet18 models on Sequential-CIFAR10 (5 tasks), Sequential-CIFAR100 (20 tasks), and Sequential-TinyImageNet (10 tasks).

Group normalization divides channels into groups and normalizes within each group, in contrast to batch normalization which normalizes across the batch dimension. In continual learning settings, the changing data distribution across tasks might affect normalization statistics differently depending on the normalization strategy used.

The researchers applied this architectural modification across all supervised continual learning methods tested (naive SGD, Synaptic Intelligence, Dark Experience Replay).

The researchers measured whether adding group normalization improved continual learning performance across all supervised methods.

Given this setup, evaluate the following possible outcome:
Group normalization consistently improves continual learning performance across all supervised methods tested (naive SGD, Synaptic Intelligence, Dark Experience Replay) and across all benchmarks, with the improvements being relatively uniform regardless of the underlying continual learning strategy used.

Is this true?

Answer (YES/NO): NO